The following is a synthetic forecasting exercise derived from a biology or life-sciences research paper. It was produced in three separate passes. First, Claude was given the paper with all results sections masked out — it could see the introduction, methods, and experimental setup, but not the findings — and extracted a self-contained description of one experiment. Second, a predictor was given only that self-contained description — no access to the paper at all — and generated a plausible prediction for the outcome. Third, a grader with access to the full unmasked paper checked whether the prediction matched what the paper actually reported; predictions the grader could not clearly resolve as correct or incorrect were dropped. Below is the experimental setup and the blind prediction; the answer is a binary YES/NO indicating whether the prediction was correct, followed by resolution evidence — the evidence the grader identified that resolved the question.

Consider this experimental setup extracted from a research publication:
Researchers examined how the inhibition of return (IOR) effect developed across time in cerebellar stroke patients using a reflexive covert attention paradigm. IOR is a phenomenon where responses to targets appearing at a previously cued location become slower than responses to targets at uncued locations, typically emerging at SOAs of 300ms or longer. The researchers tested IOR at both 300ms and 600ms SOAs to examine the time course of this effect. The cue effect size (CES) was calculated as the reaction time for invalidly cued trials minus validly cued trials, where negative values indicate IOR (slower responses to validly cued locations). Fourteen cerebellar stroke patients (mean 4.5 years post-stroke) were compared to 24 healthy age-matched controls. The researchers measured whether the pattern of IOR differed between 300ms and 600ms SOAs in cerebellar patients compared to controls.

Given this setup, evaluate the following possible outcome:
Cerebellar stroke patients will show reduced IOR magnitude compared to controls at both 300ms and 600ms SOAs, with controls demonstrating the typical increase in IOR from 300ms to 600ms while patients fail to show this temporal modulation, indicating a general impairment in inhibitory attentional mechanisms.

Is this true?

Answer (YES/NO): NO